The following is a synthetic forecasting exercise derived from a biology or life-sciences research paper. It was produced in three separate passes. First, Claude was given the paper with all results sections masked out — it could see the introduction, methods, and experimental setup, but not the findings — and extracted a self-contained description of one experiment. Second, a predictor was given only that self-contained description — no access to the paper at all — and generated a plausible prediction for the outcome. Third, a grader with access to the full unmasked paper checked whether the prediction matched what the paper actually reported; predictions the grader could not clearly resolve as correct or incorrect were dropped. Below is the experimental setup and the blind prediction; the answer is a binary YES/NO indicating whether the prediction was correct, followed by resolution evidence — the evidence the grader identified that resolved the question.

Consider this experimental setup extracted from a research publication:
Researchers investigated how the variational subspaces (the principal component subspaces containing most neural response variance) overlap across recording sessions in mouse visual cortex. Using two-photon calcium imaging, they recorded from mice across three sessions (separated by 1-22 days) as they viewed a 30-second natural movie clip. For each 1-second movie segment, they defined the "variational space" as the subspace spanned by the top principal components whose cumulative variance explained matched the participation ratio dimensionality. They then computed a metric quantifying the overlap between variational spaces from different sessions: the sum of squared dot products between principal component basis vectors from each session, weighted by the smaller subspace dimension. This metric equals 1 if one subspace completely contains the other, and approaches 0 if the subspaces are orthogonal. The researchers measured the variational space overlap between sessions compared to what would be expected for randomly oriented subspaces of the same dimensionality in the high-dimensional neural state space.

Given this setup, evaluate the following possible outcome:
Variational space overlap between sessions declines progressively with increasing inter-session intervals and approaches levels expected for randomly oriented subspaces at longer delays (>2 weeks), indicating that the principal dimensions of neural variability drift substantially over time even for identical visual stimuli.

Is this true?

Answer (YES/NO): NO